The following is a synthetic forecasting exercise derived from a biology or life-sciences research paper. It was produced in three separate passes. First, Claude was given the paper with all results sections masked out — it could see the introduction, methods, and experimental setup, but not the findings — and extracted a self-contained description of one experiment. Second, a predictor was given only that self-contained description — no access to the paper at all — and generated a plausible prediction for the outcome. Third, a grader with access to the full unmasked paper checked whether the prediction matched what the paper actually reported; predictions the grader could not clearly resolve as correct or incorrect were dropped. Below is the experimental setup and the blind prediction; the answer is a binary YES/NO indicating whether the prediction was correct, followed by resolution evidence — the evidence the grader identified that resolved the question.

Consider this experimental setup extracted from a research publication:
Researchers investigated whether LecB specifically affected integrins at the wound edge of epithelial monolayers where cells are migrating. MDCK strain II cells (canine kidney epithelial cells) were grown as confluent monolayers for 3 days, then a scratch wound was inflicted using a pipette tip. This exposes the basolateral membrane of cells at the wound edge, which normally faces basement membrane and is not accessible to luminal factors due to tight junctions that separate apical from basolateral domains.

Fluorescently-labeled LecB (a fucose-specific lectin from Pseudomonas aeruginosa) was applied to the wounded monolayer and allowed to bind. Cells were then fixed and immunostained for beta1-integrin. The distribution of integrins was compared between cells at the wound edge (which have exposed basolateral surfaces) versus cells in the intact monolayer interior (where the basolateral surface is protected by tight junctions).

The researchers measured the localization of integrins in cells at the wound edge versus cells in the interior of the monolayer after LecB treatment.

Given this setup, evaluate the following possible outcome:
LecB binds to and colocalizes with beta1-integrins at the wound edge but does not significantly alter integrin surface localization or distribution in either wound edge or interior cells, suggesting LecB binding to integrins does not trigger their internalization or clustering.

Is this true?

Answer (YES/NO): NO